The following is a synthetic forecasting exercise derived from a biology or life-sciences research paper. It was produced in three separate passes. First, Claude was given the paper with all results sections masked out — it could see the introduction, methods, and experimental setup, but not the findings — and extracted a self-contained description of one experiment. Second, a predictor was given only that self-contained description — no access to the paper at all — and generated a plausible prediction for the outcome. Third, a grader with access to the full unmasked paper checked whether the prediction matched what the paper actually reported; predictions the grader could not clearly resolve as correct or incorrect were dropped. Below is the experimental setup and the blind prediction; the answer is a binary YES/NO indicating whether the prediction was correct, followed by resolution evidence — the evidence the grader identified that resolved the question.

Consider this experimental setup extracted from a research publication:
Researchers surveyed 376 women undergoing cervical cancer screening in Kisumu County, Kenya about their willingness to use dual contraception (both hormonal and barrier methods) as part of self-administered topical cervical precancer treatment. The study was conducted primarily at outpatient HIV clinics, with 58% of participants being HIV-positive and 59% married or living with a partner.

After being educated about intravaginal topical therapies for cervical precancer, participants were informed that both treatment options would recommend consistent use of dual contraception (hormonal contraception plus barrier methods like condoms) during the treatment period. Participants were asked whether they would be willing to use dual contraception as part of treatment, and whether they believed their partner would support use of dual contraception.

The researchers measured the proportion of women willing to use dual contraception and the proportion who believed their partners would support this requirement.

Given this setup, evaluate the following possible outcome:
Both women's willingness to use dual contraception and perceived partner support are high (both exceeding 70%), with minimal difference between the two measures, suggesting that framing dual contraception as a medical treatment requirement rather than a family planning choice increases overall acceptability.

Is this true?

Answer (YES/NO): YES